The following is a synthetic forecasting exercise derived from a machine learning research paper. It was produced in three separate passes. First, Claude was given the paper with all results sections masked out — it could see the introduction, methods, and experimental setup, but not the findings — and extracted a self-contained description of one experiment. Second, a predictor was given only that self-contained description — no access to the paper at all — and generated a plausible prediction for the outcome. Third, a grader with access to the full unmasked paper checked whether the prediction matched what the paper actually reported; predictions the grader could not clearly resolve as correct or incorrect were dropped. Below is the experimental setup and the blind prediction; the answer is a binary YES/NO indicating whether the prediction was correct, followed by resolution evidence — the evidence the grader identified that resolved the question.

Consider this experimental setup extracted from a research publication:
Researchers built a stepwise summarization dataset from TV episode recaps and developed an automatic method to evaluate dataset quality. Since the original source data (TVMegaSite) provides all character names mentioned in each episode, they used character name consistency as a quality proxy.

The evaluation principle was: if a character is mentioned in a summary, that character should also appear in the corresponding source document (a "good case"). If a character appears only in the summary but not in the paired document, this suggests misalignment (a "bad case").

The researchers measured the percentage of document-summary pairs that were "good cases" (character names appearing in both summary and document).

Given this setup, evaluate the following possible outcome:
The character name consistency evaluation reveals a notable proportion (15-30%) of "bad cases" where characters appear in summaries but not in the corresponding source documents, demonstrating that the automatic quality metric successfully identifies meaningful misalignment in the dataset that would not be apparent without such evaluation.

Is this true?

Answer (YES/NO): NO